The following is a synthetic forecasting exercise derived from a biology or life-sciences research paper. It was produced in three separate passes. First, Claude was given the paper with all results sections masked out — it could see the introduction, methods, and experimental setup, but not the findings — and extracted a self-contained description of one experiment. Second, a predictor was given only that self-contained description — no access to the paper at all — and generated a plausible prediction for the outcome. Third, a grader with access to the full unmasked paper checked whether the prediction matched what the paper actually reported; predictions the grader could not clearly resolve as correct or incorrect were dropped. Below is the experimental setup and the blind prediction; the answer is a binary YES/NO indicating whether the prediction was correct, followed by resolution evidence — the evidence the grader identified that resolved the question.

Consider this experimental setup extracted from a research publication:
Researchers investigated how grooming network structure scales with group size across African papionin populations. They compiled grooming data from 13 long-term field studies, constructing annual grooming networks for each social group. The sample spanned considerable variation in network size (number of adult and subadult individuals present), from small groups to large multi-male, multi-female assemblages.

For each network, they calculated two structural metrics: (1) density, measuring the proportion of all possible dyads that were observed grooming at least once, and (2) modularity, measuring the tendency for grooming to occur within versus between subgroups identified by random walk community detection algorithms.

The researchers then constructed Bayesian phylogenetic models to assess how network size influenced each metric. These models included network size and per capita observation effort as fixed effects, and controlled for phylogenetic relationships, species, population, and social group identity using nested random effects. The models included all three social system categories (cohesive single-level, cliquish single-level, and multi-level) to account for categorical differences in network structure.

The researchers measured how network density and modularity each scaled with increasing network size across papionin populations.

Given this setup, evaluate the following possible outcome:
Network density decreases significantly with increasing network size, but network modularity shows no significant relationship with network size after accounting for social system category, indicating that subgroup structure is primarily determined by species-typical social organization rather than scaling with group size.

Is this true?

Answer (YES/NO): NO